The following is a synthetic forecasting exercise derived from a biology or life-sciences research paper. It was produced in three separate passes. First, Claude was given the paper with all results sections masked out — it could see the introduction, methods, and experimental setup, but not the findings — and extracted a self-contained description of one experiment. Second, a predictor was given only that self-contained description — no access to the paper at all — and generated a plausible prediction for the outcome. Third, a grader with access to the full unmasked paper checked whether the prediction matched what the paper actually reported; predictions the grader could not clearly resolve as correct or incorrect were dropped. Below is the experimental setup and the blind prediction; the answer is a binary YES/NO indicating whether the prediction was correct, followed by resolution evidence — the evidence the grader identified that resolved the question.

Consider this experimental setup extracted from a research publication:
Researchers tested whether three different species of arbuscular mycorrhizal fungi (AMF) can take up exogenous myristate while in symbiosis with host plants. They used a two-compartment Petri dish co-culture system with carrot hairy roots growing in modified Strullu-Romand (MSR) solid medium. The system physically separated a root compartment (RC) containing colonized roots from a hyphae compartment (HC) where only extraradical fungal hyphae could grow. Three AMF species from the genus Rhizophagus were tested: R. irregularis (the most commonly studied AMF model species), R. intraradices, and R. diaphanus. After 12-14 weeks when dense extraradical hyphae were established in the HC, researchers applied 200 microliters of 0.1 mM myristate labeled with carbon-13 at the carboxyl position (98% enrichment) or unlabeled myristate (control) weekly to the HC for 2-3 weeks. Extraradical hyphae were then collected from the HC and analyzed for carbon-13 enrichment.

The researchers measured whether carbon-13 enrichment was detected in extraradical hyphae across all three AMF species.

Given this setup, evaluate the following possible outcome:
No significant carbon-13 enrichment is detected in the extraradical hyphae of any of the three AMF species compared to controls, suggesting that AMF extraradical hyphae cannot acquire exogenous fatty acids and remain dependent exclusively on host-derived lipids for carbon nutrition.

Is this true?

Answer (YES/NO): NO